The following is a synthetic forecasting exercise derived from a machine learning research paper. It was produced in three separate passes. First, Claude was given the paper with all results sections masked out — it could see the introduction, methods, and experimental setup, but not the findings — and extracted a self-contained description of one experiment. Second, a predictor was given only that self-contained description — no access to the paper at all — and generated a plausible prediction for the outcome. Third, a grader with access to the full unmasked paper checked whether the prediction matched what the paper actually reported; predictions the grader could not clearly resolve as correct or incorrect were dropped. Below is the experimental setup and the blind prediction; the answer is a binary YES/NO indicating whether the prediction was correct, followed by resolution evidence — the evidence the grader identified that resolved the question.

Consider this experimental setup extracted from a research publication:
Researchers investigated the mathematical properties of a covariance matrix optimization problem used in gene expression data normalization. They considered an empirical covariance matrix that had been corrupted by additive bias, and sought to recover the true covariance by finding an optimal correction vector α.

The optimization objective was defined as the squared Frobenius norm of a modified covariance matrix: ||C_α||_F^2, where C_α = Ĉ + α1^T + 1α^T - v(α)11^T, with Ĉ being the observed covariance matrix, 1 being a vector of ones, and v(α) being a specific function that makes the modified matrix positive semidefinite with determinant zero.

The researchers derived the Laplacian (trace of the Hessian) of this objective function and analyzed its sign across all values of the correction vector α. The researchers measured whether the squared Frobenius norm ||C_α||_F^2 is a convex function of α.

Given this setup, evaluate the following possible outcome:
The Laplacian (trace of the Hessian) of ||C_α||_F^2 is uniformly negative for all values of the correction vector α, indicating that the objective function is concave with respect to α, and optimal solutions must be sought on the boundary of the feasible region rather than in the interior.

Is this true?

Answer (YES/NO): NO